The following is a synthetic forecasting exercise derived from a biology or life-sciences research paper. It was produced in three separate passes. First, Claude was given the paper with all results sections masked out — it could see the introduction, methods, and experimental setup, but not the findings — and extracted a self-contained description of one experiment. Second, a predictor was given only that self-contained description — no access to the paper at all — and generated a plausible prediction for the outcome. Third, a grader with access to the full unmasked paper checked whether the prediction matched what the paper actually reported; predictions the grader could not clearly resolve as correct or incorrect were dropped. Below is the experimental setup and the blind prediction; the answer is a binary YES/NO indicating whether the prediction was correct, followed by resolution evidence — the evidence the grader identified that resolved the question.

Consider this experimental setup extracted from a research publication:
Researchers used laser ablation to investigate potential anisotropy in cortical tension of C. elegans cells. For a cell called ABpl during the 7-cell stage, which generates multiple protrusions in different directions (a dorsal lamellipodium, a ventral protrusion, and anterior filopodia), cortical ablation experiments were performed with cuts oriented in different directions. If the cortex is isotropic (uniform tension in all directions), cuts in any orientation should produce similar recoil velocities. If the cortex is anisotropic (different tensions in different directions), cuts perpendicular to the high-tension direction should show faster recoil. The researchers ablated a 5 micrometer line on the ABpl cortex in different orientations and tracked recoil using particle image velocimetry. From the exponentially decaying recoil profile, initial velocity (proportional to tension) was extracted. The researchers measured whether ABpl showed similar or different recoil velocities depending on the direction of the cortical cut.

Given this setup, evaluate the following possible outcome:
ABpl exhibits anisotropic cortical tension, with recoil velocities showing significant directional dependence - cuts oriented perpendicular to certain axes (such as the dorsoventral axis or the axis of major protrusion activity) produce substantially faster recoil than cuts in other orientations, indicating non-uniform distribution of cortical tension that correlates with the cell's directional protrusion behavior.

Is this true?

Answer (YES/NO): YES